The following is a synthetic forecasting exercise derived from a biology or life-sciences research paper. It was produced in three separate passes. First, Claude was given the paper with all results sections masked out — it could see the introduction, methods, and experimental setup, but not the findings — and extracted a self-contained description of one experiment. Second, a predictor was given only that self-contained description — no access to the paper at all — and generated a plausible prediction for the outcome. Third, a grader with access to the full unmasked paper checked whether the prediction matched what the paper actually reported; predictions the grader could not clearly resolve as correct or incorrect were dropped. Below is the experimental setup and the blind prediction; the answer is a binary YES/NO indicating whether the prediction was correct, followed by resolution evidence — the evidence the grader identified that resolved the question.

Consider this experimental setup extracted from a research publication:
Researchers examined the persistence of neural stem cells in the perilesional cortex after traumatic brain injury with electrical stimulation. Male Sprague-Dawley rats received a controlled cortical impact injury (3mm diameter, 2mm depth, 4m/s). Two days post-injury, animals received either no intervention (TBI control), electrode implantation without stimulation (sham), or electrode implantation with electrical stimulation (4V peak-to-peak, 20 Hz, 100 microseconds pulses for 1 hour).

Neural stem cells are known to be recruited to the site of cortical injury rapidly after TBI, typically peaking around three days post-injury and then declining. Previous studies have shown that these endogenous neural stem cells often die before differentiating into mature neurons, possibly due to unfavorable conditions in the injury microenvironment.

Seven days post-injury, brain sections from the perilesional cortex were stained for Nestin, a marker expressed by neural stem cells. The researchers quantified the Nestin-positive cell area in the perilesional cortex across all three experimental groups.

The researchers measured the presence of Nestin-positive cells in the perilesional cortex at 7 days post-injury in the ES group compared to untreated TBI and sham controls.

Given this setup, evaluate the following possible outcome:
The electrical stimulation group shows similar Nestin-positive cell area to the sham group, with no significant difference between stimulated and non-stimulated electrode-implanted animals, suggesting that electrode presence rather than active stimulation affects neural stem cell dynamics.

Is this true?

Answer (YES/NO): NO